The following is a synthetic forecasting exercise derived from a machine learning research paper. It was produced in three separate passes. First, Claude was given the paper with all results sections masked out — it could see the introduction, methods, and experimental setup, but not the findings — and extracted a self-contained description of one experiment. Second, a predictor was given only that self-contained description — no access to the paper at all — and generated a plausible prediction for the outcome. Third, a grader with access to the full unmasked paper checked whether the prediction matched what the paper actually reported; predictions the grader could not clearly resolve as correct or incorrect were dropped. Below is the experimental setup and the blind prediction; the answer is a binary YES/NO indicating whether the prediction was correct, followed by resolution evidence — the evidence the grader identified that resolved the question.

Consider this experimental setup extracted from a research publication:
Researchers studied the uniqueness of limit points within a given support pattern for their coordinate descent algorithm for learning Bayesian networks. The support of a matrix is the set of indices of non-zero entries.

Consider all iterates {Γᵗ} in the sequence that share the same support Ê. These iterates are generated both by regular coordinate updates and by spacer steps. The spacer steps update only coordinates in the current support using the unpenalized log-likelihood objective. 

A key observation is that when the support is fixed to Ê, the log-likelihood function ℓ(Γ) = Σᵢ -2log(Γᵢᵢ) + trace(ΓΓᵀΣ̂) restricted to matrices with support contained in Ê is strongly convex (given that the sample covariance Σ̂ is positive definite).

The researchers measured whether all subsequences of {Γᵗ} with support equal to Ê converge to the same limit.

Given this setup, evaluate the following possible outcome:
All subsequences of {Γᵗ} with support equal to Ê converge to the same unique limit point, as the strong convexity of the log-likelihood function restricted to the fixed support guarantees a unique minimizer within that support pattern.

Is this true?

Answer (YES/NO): YES